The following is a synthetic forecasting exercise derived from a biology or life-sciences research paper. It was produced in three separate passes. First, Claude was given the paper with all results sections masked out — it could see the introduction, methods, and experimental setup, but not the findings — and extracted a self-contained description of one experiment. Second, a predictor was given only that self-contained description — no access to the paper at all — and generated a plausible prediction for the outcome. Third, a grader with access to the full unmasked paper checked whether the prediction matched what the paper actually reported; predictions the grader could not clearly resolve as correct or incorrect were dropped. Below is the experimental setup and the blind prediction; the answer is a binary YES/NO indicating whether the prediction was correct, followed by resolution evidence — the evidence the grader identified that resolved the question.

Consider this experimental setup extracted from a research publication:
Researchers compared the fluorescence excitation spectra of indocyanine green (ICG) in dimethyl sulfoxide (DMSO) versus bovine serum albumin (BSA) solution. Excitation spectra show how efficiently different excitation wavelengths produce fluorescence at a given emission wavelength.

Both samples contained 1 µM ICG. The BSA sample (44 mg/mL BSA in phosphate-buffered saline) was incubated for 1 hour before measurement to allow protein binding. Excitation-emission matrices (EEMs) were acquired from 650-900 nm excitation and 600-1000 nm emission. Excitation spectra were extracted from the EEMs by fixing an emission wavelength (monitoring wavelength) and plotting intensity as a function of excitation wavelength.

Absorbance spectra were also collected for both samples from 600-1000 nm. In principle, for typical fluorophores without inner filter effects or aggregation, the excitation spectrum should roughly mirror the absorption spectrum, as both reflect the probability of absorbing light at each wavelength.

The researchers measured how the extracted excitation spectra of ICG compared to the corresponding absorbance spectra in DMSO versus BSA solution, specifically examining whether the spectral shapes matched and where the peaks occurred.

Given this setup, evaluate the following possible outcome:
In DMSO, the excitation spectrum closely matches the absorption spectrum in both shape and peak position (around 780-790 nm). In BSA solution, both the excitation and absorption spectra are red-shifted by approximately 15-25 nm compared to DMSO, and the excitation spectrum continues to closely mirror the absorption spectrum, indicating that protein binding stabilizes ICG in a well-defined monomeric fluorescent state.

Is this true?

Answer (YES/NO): NO